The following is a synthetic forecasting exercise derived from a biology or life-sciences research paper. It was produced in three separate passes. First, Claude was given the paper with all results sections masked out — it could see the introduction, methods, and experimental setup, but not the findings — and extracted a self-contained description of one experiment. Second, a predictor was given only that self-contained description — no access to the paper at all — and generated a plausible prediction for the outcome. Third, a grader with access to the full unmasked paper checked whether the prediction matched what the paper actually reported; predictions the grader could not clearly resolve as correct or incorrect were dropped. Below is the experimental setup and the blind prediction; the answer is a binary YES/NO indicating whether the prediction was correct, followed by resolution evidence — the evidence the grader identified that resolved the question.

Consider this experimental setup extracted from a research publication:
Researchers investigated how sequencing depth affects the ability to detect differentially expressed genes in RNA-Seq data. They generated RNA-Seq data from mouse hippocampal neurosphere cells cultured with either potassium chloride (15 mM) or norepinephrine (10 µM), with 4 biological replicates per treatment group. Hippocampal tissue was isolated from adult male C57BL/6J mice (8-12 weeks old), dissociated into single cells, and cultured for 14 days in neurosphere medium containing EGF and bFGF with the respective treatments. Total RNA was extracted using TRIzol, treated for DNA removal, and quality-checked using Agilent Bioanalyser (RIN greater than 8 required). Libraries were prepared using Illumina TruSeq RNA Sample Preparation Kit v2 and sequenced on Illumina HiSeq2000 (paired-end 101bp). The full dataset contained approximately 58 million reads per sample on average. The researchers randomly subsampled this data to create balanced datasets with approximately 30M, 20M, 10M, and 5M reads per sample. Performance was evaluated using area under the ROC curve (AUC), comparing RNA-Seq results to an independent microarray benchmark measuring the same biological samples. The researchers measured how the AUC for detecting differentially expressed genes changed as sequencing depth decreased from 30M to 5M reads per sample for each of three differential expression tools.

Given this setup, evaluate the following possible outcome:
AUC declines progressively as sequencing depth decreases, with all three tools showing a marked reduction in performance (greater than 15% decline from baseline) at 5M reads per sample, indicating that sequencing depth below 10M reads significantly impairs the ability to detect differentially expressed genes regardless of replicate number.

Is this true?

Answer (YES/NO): NO